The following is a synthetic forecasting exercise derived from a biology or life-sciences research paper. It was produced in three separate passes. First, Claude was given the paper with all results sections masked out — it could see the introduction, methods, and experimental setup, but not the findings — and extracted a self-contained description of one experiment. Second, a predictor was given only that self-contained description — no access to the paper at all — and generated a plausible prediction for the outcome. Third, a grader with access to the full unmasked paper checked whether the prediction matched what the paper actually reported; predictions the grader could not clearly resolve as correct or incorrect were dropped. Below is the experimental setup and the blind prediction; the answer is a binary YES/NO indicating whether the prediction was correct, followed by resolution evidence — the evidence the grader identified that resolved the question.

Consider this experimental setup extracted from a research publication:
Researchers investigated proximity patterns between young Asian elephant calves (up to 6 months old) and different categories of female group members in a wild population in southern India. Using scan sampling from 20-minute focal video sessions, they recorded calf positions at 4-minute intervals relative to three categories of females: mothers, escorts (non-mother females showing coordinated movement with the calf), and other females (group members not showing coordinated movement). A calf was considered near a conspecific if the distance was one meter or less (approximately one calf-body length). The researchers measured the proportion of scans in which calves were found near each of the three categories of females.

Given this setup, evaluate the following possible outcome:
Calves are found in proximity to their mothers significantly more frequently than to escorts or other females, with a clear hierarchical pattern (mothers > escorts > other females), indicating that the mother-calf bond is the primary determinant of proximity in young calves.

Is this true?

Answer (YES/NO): NO